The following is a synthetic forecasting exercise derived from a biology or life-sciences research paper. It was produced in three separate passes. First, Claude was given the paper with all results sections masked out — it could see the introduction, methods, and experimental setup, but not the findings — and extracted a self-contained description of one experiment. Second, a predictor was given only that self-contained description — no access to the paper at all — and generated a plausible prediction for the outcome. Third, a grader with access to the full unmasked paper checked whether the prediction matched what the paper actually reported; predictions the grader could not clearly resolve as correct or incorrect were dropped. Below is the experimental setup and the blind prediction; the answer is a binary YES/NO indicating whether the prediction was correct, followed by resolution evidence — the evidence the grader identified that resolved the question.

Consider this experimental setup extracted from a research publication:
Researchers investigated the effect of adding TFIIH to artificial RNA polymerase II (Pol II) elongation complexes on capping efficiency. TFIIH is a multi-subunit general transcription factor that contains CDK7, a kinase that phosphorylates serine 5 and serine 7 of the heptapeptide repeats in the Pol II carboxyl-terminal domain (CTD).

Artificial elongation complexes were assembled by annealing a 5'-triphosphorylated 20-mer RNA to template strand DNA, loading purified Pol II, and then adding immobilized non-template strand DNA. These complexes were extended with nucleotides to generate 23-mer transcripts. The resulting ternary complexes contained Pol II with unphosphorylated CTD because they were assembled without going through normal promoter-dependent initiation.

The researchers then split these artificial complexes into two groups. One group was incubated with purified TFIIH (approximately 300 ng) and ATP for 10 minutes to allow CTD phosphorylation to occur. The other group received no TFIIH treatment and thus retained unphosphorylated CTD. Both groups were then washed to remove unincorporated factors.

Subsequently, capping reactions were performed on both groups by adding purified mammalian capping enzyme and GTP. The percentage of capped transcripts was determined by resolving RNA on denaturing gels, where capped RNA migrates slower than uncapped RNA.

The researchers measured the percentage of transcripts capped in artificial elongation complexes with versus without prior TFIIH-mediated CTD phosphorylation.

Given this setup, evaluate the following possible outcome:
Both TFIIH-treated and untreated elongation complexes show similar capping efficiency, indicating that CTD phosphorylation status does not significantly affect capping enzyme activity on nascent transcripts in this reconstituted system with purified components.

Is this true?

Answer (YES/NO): NO